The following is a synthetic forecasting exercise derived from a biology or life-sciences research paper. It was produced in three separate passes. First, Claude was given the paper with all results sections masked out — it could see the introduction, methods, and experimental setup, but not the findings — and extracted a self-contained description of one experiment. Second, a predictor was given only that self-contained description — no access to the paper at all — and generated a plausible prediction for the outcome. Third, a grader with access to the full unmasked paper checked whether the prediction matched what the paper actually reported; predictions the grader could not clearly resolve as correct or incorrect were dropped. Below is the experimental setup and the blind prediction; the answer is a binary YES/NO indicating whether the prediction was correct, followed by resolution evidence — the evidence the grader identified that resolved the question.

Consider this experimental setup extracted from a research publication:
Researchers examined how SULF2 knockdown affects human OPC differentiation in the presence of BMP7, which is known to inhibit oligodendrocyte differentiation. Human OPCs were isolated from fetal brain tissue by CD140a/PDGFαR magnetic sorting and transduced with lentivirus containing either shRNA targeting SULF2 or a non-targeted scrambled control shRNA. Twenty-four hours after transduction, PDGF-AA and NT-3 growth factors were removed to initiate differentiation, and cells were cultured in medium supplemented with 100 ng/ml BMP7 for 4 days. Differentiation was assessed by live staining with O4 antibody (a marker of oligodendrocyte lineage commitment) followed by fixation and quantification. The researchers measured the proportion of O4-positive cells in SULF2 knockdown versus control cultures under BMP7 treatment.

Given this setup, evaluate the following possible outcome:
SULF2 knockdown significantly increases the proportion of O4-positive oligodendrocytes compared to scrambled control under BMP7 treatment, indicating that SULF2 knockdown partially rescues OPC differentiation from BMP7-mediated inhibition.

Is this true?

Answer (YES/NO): YES